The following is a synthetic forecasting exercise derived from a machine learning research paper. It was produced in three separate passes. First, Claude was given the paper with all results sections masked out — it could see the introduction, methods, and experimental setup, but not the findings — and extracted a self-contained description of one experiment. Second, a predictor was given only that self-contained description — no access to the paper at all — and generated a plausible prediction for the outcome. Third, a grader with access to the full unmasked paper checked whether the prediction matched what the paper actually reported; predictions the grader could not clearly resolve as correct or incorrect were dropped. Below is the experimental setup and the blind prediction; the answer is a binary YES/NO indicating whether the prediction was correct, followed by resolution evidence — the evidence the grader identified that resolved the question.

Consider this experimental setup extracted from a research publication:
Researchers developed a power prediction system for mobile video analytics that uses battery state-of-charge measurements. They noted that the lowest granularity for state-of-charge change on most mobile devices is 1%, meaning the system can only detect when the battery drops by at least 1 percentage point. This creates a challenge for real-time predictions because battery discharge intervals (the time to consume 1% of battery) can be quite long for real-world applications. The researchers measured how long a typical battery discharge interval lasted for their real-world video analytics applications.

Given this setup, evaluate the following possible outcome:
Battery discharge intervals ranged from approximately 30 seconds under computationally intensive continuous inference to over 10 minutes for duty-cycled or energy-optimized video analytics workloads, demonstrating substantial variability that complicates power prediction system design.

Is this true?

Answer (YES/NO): NO